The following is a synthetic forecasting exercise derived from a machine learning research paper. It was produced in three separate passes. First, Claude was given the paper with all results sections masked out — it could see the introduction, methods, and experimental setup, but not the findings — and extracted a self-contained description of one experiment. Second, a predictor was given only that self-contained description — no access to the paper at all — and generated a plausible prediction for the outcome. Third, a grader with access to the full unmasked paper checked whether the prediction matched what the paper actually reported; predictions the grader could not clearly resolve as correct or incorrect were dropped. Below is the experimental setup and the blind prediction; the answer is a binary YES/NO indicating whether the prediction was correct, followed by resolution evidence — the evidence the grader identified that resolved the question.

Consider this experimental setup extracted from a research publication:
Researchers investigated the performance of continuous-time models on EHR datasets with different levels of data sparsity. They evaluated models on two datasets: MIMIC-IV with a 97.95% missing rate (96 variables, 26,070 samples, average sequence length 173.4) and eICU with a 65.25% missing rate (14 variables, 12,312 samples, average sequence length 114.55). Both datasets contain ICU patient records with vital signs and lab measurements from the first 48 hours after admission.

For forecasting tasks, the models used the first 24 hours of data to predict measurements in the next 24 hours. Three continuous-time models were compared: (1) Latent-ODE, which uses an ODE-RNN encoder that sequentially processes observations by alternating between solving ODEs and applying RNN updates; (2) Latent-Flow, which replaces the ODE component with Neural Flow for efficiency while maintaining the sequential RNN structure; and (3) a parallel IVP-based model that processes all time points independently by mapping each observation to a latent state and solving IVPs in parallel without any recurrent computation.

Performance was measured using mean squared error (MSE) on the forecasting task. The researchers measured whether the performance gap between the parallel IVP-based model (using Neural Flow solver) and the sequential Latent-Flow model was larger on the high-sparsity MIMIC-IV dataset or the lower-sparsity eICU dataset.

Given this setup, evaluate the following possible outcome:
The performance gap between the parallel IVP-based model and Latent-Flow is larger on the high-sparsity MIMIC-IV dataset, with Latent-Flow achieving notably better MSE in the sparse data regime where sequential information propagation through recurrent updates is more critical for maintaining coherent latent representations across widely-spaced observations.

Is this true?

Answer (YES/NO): NO